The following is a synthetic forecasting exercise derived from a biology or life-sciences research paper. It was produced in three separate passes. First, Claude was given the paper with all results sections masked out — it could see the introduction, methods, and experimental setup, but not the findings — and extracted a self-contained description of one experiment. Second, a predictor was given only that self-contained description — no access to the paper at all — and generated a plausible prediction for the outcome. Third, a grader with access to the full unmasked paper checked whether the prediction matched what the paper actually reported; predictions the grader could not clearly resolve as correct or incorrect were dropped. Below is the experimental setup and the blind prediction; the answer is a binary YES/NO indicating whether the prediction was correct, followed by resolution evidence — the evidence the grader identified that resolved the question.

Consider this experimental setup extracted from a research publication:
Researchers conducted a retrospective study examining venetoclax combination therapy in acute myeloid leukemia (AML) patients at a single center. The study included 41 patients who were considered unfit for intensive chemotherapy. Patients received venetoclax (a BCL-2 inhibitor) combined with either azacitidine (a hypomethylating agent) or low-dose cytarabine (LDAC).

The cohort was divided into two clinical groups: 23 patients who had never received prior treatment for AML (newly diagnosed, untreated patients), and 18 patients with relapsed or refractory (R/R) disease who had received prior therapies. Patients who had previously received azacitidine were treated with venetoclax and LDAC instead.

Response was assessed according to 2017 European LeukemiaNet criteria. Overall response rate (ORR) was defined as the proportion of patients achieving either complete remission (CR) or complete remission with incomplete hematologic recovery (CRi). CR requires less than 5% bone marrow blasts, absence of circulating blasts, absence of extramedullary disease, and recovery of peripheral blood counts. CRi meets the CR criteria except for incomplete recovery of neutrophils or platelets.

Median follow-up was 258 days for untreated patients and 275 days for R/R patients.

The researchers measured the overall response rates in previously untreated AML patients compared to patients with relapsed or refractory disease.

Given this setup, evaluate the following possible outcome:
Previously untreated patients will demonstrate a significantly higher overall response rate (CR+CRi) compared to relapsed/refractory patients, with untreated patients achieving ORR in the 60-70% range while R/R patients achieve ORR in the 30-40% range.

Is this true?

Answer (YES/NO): NO